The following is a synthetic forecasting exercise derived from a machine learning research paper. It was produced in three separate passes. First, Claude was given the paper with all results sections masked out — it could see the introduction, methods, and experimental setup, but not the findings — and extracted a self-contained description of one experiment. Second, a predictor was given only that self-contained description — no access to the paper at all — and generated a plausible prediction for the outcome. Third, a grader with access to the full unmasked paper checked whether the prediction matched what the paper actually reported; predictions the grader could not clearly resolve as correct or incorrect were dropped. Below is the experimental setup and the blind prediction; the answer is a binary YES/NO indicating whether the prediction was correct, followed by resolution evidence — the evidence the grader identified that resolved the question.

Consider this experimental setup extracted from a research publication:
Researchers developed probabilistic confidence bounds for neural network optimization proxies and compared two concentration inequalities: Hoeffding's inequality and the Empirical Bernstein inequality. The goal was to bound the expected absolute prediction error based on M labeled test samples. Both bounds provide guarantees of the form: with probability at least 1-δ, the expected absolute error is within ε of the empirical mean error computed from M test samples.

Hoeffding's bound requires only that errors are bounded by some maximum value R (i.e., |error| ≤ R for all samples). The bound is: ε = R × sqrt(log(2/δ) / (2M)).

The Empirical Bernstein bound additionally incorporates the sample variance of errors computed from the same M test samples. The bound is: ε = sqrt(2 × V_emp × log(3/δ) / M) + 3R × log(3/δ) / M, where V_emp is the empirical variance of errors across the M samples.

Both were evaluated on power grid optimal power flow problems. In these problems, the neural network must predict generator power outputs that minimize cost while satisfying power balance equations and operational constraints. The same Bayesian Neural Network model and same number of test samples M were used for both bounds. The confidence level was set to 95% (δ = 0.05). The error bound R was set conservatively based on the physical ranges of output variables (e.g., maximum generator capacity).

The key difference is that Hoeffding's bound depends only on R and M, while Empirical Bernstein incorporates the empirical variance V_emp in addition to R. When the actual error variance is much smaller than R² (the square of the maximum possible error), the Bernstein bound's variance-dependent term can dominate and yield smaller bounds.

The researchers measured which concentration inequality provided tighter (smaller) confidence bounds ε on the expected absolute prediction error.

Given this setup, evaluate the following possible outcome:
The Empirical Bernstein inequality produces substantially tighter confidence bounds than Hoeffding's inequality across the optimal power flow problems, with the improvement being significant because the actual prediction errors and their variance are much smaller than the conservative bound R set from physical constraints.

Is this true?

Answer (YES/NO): YES